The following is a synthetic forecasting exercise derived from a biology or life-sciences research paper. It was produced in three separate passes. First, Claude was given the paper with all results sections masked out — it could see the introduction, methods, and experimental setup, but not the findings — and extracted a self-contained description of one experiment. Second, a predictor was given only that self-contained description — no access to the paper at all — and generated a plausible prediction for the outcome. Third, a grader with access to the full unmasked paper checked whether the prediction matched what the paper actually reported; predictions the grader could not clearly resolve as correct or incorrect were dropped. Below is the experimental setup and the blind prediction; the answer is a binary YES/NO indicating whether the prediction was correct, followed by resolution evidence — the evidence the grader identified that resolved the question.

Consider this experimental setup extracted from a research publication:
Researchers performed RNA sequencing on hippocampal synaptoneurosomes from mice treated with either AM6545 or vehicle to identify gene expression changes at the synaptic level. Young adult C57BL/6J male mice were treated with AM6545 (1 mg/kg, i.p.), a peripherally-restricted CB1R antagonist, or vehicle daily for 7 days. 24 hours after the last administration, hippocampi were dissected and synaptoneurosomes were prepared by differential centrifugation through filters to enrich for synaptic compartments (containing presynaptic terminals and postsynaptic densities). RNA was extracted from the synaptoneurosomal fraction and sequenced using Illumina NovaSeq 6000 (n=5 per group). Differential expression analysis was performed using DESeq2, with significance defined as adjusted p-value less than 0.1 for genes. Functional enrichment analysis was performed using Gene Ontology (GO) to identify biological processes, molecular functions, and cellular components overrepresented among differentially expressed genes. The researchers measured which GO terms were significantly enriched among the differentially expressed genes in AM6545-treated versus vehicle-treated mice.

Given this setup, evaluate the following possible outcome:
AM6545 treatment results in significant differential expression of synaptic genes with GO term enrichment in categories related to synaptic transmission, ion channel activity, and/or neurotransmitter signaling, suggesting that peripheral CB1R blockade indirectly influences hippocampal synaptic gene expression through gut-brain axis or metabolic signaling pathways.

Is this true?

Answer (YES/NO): NO